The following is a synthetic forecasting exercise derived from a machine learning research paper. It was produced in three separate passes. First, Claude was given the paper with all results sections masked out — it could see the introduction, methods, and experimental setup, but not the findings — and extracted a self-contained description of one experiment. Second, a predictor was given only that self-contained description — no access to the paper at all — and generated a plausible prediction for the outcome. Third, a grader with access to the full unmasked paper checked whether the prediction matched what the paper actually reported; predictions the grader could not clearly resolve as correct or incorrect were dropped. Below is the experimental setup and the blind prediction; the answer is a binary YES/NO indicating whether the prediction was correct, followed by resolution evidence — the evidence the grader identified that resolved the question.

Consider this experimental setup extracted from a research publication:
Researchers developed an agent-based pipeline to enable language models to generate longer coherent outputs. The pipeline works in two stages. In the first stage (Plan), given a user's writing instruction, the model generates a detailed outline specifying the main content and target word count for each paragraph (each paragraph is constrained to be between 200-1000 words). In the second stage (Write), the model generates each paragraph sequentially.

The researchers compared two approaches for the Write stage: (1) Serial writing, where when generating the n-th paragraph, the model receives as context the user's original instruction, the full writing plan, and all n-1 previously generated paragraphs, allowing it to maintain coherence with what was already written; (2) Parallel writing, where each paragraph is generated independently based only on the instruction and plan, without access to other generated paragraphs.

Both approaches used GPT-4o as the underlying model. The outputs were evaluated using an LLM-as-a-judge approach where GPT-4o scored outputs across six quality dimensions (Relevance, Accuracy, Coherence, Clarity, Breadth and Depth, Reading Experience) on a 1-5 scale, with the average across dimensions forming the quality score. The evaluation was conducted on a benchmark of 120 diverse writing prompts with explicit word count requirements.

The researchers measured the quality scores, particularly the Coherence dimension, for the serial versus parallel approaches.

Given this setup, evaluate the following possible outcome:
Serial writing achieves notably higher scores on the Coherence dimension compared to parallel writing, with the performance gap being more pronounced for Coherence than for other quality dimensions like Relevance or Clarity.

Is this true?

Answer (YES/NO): YES